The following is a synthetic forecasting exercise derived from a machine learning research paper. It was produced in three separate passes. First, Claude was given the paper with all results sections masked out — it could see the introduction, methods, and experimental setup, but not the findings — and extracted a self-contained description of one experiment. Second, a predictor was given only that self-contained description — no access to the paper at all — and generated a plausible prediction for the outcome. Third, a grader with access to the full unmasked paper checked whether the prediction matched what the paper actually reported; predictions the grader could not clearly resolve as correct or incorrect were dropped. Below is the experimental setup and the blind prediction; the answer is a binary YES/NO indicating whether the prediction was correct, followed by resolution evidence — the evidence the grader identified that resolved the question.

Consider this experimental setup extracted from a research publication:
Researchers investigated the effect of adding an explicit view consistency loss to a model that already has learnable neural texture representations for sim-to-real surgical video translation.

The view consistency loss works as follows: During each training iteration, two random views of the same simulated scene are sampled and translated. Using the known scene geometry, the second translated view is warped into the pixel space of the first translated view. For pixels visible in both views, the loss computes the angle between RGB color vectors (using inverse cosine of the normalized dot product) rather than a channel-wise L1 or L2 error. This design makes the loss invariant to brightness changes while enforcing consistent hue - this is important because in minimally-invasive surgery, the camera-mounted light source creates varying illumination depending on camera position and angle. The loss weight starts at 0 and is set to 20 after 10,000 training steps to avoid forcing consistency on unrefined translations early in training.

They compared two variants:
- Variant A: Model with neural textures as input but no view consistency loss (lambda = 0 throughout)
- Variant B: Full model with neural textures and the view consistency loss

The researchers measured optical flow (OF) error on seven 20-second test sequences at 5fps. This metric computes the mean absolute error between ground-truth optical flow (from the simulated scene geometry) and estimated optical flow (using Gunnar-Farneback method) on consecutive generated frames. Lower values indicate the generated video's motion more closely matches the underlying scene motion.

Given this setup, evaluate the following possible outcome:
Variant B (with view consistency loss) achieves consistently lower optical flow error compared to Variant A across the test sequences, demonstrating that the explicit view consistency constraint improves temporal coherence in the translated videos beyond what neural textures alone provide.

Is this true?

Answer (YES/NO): YES